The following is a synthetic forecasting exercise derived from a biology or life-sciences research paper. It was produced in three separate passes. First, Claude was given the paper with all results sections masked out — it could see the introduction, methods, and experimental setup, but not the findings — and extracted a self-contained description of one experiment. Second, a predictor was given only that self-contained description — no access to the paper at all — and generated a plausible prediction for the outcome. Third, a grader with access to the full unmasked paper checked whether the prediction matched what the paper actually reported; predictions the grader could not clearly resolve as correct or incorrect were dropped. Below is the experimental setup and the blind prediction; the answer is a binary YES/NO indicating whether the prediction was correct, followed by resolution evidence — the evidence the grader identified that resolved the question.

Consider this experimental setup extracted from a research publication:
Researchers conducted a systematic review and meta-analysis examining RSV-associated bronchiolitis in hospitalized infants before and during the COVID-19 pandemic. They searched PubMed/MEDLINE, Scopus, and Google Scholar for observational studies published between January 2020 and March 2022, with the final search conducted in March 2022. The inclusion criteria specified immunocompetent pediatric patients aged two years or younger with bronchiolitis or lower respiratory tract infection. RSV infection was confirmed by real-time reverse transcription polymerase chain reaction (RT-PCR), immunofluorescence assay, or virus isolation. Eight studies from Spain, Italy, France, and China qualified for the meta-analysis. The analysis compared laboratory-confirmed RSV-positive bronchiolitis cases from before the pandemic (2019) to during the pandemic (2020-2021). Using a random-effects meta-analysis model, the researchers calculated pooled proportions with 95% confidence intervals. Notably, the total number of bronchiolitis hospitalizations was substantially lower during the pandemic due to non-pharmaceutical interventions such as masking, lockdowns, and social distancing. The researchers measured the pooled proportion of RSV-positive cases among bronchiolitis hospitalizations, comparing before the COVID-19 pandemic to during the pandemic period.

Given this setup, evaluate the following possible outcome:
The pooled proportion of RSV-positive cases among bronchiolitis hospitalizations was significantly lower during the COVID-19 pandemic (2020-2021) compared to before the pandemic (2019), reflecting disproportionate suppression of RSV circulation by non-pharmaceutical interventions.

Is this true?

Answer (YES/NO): NO